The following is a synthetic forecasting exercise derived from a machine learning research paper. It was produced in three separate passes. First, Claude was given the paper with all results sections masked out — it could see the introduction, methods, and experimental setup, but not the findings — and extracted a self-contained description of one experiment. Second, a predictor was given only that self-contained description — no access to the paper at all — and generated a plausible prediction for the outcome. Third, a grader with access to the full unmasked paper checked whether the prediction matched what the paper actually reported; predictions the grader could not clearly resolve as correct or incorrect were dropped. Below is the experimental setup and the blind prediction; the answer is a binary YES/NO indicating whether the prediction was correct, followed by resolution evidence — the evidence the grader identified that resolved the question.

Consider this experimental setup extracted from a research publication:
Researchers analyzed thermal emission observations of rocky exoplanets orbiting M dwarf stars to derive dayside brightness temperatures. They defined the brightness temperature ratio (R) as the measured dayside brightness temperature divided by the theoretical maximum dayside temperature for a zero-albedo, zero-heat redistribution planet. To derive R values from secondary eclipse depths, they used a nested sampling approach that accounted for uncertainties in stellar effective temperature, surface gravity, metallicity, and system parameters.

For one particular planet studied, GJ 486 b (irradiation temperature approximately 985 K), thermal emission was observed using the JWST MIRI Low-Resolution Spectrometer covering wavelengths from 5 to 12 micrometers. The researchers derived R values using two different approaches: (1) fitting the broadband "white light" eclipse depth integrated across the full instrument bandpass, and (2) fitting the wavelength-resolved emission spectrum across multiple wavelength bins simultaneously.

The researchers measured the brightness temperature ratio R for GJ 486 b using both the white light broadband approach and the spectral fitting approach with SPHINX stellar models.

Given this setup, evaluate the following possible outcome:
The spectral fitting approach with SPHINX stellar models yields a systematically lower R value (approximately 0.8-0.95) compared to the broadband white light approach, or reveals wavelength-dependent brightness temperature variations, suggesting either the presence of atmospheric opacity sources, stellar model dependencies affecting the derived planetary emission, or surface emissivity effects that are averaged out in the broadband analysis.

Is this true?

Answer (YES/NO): YES